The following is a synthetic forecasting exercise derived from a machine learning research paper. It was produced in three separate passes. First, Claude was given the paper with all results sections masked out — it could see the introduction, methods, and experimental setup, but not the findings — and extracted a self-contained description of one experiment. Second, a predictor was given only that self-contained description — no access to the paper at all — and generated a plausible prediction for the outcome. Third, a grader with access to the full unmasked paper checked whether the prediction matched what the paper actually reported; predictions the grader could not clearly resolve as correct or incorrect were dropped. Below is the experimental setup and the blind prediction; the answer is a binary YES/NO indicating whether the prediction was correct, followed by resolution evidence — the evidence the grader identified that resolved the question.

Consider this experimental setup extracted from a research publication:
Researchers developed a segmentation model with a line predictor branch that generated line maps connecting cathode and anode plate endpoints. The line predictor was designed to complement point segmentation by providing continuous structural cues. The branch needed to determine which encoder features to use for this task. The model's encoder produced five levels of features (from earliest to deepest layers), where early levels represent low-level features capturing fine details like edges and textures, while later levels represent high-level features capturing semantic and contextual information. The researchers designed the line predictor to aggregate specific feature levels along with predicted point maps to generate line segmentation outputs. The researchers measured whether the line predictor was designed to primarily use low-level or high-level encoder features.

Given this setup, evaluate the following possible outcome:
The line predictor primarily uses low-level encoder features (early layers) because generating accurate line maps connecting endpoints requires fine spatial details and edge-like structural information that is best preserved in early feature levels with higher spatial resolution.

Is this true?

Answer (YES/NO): YES